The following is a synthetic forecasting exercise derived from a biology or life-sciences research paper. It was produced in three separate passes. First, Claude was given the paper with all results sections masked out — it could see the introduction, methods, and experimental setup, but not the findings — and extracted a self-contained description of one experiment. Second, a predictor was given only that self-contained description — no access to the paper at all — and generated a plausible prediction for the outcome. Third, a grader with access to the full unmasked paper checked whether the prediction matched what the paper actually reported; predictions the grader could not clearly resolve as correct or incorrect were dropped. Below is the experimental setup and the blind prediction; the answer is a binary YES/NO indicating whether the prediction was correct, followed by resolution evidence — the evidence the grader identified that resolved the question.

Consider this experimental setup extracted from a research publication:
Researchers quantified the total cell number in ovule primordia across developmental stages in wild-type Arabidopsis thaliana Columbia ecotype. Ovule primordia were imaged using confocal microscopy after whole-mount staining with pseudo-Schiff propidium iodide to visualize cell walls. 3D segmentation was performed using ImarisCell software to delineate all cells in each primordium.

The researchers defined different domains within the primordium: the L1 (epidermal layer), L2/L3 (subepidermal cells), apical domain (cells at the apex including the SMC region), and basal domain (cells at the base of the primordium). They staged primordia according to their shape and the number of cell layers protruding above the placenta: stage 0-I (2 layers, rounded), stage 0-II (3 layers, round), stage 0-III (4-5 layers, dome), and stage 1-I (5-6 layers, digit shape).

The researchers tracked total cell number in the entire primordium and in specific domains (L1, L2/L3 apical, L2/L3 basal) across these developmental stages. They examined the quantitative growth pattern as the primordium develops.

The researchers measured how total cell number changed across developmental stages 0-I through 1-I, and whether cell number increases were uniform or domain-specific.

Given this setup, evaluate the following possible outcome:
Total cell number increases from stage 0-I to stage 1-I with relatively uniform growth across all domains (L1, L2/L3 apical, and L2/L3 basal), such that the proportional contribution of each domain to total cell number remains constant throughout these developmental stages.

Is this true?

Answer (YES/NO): NO